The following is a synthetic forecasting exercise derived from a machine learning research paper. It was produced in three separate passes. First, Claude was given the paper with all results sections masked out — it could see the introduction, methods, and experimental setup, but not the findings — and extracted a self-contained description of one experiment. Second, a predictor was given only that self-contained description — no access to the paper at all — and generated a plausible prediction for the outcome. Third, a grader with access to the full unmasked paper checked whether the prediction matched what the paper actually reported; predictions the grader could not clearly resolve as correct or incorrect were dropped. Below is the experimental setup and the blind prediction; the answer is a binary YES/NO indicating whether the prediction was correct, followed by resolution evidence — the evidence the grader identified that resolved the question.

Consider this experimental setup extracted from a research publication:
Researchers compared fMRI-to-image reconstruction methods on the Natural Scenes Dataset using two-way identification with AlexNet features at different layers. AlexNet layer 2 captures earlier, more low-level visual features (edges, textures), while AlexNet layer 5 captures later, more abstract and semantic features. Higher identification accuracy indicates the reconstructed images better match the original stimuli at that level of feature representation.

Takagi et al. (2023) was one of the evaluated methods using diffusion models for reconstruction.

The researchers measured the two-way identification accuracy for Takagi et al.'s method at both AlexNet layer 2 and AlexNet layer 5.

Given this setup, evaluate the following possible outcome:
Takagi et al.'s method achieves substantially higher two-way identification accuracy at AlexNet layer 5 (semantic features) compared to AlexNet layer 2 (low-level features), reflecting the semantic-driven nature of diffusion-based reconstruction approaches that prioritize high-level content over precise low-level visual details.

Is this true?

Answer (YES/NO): NO